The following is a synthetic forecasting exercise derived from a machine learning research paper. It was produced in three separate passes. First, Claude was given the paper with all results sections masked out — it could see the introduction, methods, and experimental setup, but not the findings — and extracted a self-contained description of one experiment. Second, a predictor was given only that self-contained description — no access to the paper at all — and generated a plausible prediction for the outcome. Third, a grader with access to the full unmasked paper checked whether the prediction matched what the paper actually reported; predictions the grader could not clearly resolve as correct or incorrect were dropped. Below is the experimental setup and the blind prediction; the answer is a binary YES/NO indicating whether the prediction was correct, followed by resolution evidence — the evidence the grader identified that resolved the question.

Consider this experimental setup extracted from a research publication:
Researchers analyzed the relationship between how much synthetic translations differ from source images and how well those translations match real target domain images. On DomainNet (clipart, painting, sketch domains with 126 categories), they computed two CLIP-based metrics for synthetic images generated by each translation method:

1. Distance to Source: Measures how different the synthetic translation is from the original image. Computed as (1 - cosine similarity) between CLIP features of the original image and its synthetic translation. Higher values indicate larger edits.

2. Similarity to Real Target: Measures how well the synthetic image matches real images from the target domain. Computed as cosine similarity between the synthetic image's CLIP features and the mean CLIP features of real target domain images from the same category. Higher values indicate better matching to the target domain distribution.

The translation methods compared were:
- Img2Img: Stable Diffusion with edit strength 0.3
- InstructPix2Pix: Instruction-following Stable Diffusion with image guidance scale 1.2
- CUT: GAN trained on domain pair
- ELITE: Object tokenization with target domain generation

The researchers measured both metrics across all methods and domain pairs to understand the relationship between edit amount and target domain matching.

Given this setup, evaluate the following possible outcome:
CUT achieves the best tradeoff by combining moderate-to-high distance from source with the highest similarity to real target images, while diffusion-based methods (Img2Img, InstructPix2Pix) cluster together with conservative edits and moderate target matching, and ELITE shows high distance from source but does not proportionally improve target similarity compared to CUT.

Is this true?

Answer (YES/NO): NO